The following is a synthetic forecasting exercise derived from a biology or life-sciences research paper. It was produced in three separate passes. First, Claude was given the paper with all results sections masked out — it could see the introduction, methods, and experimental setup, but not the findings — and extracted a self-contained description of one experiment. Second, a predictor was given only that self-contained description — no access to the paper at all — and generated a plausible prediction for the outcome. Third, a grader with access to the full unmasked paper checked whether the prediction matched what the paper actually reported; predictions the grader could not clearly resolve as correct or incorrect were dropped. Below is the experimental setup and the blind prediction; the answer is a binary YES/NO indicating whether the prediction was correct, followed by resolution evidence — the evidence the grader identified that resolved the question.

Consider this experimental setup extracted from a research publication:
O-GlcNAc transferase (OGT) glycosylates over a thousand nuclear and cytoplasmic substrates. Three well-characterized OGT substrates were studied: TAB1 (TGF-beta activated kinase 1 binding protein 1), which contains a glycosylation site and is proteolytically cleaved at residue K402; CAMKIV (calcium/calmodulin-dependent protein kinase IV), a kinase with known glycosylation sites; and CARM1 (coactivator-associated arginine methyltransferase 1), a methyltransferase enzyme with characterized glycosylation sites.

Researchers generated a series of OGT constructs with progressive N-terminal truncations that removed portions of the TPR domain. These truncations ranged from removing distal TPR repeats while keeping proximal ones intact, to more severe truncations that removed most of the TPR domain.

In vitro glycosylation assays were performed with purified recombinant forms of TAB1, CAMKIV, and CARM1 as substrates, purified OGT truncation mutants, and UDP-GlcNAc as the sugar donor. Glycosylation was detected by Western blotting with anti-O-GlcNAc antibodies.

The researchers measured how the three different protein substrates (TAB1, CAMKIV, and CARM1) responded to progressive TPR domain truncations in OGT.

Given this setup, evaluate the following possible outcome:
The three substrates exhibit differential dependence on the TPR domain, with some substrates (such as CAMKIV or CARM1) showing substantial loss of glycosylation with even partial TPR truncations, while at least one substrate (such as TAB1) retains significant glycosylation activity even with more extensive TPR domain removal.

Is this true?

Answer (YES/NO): NO